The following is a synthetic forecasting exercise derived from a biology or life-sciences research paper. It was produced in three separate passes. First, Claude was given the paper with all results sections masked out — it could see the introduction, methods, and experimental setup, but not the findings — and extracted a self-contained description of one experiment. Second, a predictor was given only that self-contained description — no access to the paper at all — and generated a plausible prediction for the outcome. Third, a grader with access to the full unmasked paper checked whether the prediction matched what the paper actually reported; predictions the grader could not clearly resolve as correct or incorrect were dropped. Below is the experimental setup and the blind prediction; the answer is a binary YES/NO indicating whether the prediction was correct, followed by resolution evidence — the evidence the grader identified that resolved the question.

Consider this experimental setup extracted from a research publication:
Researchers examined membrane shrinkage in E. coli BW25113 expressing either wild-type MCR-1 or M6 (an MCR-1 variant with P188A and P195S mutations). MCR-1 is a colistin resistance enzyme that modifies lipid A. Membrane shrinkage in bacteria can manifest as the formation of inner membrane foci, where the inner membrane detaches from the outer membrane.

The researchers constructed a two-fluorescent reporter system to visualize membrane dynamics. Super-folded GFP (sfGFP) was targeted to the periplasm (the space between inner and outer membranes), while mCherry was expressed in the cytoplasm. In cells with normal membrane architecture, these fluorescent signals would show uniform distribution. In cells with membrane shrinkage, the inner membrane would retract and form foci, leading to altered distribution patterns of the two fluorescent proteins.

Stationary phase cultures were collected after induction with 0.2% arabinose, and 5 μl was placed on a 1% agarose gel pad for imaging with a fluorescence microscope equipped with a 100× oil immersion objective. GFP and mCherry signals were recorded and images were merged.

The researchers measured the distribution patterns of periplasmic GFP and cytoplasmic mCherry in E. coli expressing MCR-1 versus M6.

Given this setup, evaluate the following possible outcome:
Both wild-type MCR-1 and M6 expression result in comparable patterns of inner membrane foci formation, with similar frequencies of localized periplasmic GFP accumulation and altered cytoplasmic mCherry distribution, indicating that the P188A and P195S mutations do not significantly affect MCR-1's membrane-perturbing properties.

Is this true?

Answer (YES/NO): NO